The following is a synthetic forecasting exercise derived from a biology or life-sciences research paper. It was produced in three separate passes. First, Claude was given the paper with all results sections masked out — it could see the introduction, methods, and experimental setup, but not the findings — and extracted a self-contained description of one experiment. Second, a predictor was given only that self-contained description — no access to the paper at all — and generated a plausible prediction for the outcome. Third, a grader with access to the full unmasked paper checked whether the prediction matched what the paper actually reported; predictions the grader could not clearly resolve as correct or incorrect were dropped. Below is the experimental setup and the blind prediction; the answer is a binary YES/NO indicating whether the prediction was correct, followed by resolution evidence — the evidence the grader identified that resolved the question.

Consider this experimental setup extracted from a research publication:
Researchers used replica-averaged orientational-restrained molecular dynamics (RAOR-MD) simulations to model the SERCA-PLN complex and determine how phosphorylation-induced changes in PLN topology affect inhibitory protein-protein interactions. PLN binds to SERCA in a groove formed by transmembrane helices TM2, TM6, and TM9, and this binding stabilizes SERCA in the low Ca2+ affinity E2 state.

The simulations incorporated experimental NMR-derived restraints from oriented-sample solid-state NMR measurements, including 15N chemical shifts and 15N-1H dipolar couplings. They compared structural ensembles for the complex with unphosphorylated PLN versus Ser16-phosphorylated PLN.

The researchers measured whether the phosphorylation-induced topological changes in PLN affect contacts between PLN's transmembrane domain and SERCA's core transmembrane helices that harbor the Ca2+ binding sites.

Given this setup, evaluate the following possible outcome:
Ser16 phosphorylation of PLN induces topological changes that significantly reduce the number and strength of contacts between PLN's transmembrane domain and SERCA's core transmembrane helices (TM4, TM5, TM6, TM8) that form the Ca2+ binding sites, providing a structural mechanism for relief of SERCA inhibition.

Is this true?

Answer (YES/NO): NO